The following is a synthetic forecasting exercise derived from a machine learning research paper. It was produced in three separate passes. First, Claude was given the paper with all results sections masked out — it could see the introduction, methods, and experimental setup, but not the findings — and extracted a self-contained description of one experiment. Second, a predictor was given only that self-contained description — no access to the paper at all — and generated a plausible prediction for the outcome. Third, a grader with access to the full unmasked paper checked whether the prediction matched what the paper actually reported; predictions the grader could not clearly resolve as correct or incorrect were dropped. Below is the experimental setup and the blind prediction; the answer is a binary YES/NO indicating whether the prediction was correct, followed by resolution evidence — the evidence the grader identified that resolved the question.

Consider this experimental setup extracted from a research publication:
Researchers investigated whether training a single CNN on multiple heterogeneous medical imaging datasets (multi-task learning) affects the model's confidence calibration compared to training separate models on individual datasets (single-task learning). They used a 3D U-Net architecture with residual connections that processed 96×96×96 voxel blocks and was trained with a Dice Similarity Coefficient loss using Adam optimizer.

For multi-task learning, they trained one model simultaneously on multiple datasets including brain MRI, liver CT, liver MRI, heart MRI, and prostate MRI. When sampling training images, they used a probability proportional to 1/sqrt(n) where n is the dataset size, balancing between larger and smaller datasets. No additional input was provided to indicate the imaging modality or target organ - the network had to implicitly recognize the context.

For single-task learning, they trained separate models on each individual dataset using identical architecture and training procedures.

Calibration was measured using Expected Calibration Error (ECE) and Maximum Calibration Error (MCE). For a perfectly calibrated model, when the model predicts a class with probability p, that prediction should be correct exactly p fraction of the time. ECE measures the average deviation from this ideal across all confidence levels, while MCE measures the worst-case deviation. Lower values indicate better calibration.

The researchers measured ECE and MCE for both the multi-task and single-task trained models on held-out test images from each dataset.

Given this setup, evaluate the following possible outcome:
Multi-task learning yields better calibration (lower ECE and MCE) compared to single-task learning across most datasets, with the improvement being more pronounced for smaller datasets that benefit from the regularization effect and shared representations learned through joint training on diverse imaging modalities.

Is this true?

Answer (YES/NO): YES